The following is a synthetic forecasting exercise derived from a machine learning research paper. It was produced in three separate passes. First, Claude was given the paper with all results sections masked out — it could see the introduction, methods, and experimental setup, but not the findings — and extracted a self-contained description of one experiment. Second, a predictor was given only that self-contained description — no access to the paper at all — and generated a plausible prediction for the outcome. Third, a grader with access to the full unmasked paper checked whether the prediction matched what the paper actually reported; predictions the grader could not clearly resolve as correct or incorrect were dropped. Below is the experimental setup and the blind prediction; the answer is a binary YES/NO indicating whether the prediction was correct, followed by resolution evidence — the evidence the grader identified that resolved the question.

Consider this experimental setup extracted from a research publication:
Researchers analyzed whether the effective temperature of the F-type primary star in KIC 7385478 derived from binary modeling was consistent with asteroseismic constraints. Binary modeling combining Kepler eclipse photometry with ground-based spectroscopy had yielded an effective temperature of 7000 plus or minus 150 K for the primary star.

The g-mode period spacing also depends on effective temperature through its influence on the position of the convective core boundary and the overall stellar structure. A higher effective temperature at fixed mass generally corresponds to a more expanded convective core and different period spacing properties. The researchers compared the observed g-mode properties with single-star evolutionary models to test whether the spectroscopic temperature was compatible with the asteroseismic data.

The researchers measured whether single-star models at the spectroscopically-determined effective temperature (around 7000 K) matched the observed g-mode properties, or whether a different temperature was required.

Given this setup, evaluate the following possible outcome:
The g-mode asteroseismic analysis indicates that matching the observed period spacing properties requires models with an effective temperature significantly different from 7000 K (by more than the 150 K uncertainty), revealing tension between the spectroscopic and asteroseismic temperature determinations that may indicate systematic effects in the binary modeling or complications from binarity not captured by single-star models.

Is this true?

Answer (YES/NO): YES